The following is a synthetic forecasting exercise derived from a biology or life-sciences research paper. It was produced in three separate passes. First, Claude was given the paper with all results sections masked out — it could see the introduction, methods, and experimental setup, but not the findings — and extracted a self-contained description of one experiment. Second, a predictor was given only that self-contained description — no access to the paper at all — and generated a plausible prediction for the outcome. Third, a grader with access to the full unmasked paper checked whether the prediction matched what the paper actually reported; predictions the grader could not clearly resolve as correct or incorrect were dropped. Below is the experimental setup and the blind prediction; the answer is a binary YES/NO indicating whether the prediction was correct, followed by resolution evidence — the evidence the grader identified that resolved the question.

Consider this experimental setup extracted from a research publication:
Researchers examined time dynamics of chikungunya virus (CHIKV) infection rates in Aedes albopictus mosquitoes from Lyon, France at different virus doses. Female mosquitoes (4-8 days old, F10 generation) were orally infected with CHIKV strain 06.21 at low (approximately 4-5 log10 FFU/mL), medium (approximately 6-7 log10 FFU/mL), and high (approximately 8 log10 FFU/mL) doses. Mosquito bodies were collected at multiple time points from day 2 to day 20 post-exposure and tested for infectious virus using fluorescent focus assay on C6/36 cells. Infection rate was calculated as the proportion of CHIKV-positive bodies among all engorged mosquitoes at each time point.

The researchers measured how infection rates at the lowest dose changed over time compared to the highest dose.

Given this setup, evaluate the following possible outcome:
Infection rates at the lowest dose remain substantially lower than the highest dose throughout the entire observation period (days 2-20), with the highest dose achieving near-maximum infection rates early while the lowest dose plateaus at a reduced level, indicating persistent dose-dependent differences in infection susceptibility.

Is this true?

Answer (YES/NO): YES